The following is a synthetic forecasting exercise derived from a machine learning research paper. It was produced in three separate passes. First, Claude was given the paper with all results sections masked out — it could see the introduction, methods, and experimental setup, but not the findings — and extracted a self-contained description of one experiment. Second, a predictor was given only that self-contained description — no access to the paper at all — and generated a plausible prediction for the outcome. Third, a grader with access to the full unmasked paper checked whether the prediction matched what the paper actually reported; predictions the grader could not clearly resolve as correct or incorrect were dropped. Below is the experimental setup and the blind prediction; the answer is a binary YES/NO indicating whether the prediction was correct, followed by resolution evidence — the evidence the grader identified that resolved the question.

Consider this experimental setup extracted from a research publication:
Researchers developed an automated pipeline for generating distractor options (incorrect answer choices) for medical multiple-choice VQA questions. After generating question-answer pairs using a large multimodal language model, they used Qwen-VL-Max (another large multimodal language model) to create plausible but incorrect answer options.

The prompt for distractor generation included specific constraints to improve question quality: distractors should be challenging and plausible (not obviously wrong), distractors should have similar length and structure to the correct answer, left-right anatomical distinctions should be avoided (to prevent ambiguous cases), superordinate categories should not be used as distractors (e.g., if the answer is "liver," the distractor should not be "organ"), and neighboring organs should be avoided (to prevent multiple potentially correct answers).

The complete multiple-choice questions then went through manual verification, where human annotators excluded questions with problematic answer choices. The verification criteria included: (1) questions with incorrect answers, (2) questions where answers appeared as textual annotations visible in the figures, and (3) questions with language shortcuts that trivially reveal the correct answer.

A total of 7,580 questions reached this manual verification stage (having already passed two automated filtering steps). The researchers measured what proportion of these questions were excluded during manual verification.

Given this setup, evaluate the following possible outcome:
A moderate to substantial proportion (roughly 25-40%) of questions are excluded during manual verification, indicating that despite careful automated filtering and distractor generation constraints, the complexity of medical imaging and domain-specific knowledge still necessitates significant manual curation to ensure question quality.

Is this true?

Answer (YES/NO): NO